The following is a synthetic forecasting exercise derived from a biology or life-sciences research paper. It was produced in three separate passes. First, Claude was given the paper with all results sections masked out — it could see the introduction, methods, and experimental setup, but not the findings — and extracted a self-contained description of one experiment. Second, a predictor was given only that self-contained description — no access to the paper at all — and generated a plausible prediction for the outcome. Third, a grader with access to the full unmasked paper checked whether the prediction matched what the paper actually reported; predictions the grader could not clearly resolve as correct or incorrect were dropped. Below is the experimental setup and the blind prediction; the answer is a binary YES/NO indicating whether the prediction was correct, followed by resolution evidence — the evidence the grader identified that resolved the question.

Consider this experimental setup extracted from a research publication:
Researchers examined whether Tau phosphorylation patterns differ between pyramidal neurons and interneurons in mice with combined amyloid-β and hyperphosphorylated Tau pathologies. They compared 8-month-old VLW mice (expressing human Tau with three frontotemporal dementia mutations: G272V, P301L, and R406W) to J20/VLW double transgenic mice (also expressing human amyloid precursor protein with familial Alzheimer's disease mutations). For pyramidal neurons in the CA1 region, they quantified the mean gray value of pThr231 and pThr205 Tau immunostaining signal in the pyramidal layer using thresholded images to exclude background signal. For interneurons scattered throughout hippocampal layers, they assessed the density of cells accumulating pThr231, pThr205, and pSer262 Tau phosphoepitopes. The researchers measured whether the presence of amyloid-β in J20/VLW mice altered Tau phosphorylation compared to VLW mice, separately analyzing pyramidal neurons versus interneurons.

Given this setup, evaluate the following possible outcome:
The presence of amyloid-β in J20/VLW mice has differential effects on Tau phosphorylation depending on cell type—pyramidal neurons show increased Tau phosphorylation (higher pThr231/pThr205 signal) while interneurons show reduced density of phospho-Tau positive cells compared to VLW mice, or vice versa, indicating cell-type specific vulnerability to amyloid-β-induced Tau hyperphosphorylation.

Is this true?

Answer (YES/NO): NO